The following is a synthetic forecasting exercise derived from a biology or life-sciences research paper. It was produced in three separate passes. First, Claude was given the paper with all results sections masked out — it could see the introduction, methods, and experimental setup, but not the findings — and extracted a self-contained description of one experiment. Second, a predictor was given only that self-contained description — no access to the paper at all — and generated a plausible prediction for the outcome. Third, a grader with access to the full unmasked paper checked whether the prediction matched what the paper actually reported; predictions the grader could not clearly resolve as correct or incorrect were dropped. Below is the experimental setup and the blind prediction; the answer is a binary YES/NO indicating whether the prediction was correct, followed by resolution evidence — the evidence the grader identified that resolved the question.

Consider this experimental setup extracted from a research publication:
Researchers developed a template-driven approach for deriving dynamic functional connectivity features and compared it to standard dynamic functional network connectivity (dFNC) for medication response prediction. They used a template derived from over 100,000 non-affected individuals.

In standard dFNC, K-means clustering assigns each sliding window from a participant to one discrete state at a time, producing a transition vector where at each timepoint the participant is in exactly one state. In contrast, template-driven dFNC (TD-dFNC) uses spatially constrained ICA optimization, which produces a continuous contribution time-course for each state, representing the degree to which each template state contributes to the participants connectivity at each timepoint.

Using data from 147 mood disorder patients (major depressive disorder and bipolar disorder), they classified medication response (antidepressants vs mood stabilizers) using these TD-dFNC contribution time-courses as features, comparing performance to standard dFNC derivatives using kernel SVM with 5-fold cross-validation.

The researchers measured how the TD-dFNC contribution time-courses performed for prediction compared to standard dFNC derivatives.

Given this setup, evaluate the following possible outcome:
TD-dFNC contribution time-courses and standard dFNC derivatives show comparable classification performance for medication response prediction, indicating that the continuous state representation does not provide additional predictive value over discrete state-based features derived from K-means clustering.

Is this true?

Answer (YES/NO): YES